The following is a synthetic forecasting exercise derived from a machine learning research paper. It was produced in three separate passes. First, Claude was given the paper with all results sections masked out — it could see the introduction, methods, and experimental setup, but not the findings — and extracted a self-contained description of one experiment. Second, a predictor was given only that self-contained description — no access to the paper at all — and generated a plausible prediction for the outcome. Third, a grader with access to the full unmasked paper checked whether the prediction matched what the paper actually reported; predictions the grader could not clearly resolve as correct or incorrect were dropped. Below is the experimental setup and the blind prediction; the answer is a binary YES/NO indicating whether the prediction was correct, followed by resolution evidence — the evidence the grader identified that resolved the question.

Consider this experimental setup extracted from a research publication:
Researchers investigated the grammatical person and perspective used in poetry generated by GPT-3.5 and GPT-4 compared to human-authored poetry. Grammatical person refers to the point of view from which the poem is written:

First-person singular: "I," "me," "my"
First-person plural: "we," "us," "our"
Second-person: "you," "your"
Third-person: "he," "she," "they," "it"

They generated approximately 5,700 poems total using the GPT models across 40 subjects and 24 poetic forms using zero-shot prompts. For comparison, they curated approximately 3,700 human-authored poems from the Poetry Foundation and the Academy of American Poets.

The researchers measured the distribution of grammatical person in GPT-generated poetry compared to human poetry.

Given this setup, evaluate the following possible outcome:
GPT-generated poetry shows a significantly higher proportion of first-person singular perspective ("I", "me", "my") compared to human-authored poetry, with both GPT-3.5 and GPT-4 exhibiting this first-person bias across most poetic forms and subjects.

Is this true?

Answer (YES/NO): NO